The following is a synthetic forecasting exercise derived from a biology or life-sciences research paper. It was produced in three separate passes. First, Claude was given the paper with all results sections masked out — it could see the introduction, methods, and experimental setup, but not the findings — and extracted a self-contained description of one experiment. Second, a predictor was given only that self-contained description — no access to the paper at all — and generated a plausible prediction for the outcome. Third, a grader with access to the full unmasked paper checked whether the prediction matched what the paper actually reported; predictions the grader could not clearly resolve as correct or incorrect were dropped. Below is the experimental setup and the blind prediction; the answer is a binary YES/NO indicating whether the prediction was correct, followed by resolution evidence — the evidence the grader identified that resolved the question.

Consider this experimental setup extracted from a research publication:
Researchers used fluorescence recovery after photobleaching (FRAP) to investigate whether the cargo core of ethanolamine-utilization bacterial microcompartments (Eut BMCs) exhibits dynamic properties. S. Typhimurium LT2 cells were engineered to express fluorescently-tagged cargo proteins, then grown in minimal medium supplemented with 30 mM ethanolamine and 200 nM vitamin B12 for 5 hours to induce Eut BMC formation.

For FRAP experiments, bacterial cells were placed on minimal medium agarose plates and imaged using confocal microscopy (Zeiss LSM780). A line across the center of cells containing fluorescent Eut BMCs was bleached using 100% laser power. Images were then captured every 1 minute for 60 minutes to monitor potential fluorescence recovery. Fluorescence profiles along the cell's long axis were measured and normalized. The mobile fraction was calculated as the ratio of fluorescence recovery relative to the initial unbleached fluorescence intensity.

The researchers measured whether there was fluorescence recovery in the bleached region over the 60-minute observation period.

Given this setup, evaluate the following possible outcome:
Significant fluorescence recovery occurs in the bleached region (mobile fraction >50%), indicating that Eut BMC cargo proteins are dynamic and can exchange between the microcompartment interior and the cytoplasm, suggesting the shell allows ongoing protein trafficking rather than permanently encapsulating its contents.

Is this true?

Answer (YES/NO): YES